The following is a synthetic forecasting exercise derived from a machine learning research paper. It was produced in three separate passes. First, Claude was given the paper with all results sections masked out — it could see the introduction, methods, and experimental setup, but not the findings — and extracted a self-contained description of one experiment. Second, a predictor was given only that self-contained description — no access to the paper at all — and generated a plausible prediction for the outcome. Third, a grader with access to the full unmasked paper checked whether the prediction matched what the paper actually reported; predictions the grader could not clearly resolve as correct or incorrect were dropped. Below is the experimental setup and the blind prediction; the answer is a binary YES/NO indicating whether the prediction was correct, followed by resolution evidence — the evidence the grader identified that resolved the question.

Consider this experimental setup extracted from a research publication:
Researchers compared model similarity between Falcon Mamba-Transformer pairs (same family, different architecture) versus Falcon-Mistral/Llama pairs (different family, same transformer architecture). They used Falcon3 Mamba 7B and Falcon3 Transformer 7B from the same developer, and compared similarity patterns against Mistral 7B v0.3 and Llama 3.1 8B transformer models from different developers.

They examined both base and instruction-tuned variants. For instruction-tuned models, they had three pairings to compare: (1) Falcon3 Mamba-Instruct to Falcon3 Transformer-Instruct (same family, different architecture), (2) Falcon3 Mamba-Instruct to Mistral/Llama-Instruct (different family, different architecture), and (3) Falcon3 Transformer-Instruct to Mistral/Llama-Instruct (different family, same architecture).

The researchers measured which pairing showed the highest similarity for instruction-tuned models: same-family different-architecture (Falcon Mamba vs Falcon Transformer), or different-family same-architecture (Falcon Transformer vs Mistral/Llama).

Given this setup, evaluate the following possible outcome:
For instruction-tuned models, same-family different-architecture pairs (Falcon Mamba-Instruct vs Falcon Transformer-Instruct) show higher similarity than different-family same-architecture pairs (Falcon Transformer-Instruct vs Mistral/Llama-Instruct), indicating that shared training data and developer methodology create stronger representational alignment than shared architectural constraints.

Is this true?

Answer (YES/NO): NO